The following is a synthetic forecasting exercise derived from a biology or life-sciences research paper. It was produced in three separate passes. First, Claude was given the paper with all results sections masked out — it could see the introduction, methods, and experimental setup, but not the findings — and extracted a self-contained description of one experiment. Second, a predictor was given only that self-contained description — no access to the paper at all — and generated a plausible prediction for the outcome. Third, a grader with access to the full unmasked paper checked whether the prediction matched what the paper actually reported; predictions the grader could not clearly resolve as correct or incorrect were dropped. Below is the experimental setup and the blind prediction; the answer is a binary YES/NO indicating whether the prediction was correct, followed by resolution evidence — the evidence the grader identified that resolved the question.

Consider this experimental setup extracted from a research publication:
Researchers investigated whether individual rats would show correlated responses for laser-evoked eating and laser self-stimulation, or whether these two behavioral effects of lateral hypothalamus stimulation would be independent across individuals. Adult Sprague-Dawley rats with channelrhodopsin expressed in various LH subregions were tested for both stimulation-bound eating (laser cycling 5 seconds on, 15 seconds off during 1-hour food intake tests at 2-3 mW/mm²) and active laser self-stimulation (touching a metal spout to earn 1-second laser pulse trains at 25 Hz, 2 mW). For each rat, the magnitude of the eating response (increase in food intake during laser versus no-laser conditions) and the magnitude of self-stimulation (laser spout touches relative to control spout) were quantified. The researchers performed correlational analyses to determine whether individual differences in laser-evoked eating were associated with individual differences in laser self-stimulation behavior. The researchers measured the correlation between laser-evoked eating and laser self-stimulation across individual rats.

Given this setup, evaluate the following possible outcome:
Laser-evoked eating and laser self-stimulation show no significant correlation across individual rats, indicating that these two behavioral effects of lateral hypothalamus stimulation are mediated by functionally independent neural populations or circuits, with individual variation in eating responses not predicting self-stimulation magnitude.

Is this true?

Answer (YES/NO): YES